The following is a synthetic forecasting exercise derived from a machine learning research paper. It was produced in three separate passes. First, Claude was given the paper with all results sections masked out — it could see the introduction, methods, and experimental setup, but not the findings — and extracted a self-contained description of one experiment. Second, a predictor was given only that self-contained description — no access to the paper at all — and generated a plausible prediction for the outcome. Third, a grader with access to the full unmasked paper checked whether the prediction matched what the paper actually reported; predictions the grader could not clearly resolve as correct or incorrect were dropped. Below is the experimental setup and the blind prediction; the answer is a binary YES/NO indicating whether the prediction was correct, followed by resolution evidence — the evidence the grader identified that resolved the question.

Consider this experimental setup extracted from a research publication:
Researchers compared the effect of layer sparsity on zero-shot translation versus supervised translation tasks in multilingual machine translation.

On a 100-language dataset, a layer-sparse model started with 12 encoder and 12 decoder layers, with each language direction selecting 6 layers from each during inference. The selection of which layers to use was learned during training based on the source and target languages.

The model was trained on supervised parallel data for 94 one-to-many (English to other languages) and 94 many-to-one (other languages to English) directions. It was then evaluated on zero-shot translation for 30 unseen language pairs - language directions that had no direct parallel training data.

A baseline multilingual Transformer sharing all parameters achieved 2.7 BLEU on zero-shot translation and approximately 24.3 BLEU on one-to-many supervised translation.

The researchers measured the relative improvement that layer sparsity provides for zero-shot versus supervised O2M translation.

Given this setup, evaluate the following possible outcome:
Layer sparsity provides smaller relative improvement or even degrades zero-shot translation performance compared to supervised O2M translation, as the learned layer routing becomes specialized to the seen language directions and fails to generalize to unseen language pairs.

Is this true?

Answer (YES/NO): NO